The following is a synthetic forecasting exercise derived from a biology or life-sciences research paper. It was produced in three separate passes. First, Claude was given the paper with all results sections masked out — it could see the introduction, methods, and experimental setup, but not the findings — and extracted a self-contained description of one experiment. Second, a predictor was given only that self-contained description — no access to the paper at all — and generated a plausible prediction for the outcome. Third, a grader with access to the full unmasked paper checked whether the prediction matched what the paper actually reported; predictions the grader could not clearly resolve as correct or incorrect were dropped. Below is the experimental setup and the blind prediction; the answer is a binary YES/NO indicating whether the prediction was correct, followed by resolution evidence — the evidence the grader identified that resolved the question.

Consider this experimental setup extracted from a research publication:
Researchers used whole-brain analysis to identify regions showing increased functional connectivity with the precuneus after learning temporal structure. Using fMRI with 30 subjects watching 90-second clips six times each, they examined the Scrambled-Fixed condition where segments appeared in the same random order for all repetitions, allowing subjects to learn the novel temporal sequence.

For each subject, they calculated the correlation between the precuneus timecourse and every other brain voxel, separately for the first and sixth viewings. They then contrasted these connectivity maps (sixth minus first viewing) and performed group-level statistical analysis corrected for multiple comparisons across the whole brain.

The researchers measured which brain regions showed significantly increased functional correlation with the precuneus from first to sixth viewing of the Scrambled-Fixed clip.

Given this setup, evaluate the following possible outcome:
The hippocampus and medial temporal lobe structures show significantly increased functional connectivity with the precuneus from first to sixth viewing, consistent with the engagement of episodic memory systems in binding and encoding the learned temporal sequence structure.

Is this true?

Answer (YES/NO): YES